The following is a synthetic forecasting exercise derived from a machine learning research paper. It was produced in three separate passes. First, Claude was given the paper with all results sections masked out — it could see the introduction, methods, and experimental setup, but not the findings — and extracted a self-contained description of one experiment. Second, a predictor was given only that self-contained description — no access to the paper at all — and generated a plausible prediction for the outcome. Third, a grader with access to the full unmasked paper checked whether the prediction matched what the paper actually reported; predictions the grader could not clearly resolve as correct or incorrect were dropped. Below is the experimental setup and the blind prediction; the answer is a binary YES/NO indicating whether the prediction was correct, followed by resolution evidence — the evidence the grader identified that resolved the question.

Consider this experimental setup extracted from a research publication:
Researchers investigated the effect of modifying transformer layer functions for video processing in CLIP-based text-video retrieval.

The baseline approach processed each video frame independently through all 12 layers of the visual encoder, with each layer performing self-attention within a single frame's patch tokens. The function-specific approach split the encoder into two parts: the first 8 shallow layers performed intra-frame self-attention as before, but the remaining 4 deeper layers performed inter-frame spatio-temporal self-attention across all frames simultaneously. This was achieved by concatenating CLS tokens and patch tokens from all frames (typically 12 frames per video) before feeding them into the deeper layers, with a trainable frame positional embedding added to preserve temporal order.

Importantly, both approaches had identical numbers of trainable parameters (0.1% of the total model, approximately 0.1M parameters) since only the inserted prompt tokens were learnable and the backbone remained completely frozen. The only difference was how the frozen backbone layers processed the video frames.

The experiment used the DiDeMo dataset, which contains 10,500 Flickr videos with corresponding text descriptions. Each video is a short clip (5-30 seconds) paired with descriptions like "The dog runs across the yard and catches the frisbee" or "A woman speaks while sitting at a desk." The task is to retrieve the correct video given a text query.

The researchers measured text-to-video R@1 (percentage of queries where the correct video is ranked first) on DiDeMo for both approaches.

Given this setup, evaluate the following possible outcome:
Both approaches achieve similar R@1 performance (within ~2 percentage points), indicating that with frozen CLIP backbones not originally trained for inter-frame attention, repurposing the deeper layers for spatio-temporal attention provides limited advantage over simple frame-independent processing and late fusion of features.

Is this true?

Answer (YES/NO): NO